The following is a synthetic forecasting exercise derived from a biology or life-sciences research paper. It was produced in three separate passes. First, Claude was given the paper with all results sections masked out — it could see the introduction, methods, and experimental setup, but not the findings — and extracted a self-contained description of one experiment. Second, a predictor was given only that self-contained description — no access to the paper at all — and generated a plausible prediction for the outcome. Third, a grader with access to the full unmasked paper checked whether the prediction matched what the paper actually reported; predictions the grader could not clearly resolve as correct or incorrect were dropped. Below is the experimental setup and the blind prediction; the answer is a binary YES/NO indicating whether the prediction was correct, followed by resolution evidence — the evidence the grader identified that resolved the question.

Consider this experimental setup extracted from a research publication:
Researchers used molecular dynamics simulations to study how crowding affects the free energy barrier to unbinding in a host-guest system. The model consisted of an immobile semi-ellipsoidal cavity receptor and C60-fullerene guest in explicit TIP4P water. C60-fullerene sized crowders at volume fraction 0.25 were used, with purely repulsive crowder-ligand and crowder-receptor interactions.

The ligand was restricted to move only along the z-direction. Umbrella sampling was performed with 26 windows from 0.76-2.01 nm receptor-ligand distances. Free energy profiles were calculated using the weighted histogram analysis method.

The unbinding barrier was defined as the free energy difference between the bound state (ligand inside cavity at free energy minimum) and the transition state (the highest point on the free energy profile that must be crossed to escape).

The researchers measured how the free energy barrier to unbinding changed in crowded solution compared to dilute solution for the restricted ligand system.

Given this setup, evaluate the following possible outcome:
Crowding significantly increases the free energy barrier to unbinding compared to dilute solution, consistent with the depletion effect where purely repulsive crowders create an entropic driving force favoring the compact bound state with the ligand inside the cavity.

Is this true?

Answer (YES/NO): YES